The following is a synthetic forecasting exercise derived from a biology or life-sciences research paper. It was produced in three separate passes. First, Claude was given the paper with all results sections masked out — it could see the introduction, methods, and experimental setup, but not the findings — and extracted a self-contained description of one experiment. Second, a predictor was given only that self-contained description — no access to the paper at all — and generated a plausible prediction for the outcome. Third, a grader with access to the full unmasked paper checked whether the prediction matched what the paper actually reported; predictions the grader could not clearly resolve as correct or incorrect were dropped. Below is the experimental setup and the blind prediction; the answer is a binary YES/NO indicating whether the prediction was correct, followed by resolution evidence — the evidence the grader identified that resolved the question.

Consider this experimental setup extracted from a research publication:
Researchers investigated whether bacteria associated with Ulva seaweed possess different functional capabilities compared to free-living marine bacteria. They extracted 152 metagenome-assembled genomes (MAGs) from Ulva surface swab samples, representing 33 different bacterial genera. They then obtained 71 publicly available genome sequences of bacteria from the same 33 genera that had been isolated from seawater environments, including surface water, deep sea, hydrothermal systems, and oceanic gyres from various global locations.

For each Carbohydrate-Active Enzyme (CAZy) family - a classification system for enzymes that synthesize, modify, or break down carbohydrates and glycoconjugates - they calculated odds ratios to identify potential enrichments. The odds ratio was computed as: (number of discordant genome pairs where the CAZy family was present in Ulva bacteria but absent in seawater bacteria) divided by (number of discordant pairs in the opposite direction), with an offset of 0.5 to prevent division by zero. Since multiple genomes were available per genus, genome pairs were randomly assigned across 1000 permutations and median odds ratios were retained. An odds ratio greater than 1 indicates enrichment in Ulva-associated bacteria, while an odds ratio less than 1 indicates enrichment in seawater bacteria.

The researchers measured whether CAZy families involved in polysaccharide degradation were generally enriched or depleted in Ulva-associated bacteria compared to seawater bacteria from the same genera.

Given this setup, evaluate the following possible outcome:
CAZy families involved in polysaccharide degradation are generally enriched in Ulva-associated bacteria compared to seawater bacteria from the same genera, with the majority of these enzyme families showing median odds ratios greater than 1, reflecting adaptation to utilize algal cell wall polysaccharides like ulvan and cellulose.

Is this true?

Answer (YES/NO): YES